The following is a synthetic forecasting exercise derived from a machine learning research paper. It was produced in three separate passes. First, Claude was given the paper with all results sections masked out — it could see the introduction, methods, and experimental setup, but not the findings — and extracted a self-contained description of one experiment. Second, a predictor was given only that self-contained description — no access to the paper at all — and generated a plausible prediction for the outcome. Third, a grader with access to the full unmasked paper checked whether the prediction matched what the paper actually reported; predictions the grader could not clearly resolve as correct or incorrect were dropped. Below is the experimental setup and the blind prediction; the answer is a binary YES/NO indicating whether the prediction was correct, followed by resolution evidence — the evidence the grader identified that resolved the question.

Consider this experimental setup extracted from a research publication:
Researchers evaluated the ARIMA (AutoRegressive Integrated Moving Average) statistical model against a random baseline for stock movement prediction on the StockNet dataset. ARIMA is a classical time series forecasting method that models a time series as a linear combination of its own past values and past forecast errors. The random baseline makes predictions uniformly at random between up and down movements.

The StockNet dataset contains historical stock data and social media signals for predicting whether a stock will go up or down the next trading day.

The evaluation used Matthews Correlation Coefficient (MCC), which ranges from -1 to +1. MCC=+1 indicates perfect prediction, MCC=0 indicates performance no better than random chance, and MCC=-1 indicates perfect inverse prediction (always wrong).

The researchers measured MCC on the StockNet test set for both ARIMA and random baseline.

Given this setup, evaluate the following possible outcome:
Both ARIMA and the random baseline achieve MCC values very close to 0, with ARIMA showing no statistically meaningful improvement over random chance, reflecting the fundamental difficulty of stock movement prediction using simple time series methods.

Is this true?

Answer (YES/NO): YES